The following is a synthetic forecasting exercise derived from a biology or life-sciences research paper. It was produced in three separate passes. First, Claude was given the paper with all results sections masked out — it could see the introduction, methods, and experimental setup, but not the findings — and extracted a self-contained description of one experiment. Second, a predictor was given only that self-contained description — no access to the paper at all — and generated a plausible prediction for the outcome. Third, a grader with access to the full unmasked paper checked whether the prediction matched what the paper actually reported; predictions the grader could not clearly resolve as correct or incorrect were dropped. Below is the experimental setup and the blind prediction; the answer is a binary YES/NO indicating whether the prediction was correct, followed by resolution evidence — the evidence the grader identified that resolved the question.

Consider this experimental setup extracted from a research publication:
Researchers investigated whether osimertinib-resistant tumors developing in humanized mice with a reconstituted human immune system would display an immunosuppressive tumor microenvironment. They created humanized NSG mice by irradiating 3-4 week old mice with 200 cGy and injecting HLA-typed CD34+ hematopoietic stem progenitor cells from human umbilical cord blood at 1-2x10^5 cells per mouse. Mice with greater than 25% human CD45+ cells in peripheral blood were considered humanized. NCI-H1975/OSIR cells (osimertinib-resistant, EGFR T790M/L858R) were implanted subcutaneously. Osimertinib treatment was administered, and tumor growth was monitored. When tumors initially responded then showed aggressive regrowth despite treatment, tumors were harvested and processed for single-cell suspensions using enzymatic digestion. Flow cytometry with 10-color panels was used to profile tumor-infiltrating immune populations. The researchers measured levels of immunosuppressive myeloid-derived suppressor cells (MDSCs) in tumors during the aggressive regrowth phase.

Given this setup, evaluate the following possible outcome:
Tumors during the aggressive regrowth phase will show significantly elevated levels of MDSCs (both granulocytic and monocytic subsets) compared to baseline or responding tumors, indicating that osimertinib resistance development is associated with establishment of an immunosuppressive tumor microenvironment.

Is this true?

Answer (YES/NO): NO